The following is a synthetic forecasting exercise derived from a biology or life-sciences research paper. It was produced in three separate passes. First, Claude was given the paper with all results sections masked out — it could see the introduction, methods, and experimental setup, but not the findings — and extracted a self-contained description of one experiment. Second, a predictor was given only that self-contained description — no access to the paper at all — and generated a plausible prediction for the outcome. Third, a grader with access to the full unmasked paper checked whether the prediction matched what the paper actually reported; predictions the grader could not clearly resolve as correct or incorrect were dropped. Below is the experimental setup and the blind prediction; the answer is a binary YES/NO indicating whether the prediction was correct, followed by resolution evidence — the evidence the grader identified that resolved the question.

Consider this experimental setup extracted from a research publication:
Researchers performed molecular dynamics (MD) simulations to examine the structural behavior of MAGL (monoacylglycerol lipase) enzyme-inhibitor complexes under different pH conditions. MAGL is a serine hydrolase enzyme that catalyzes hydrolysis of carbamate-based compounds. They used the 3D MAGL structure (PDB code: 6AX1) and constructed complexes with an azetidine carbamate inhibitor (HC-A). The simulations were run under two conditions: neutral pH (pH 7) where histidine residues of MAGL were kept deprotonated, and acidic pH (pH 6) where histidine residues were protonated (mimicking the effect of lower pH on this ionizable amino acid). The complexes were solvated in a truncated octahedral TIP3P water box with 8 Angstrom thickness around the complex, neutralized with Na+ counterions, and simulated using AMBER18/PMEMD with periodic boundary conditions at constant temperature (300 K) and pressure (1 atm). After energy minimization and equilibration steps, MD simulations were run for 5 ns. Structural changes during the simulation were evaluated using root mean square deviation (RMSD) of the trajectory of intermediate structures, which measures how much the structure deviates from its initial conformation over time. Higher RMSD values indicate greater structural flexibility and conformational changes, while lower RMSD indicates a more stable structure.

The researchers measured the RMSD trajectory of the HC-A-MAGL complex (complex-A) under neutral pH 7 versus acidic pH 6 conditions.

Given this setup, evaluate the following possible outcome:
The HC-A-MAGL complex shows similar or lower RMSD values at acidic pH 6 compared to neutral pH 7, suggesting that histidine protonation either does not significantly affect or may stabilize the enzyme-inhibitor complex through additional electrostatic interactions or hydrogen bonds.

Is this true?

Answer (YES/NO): YES